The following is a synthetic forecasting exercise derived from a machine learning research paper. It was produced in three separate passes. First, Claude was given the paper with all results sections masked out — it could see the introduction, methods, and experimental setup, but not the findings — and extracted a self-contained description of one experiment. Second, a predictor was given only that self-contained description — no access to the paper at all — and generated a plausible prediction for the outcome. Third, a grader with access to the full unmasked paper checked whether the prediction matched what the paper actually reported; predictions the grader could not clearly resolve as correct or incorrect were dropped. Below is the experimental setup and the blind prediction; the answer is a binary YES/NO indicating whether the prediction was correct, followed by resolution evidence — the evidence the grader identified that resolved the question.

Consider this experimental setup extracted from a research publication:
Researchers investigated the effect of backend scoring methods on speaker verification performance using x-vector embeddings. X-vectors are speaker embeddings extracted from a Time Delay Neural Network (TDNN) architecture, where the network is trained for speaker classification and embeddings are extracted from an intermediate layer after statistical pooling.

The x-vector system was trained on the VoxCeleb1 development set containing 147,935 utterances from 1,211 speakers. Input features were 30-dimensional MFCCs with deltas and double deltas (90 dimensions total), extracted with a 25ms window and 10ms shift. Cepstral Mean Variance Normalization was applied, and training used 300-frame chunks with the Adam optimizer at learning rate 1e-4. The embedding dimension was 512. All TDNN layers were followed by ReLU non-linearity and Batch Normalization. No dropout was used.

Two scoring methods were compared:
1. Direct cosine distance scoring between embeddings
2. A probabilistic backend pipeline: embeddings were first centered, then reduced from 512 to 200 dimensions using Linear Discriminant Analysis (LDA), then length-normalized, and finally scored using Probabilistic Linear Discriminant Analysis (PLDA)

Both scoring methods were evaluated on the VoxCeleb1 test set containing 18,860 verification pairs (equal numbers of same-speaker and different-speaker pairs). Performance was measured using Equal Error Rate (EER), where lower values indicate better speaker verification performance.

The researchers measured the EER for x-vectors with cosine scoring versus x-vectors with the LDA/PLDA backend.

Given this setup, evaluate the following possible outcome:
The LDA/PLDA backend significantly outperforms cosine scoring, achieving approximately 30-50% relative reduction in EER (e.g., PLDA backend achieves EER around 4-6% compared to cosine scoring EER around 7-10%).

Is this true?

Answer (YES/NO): NO